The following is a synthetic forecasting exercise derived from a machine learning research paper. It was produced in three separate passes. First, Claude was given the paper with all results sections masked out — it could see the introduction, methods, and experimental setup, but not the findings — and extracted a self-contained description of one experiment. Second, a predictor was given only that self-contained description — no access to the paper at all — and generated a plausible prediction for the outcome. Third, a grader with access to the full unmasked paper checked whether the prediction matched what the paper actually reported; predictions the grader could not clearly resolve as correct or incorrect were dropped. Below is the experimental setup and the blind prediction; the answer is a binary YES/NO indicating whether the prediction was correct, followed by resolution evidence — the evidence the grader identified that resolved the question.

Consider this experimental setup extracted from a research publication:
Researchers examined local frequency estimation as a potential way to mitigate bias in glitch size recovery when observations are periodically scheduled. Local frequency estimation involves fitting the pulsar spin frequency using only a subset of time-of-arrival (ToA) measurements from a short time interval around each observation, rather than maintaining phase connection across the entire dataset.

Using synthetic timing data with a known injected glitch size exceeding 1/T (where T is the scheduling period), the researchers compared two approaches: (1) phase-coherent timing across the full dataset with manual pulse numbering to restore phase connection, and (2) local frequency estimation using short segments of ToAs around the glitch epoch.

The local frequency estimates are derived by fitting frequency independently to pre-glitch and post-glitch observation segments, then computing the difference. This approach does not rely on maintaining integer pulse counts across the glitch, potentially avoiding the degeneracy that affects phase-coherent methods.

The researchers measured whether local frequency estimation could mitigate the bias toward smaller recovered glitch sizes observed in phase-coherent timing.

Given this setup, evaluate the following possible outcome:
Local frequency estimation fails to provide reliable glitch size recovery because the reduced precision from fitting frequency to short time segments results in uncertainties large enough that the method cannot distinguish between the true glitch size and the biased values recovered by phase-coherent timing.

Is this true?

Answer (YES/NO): NO